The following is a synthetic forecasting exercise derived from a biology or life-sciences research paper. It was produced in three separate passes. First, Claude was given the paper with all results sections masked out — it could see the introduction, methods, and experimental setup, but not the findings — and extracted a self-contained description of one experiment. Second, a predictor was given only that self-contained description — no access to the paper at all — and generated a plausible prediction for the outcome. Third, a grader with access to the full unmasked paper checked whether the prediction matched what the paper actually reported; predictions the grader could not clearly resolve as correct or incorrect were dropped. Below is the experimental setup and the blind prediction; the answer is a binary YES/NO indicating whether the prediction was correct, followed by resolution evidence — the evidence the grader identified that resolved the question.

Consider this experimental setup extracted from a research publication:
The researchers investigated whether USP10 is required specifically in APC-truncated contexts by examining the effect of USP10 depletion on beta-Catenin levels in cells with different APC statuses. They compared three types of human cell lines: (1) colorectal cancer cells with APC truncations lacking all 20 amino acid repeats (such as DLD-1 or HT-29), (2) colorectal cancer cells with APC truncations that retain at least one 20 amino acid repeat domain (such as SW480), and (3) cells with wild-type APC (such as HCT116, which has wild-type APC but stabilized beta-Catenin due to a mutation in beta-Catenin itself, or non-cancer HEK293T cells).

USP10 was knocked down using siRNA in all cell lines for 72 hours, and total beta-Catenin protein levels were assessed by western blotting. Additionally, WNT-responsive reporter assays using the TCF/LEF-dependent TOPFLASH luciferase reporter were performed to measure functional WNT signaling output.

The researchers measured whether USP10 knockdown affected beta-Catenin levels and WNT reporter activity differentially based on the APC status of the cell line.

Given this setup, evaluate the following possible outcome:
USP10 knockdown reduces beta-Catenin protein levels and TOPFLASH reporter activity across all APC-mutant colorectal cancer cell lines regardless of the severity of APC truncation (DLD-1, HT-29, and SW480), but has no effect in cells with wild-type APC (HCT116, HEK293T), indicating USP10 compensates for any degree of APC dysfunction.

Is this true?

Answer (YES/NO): NO